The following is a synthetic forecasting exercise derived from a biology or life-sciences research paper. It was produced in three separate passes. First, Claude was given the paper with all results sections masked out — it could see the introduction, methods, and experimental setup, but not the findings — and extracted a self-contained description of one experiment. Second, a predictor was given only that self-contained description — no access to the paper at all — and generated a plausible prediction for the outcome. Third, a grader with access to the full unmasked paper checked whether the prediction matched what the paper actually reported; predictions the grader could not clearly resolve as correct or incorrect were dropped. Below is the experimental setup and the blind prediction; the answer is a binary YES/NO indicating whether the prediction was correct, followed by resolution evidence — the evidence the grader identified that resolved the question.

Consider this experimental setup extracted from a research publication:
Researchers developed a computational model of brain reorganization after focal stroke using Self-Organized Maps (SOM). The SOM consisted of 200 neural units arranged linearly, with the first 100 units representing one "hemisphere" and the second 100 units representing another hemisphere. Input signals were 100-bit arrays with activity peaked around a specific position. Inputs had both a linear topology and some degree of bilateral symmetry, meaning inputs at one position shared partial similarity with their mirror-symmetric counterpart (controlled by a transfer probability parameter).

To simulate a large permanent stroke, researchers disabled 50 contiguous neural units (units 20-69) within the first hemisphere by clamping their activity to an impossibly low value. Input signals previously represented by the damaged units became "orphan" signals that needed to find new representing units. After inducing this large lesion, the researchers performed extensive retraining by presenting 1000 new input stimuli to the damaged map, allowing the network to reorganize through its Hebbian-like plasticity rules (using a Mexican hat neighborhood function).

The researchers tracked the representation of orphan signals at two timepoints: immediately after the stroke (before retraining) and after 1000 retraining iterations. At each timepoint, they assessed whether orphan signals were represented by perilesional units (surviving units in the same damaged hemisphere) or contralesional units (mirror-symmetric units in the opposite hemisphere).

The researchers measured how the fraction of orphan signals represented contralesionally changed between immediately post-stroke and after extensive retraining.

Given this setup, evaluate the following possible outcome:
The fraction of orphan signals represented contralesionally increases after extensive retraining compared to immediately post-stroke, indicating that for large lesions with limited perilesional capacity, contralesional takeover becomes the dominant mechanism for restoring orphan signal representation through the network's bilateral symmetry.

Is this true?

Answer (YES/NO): NO